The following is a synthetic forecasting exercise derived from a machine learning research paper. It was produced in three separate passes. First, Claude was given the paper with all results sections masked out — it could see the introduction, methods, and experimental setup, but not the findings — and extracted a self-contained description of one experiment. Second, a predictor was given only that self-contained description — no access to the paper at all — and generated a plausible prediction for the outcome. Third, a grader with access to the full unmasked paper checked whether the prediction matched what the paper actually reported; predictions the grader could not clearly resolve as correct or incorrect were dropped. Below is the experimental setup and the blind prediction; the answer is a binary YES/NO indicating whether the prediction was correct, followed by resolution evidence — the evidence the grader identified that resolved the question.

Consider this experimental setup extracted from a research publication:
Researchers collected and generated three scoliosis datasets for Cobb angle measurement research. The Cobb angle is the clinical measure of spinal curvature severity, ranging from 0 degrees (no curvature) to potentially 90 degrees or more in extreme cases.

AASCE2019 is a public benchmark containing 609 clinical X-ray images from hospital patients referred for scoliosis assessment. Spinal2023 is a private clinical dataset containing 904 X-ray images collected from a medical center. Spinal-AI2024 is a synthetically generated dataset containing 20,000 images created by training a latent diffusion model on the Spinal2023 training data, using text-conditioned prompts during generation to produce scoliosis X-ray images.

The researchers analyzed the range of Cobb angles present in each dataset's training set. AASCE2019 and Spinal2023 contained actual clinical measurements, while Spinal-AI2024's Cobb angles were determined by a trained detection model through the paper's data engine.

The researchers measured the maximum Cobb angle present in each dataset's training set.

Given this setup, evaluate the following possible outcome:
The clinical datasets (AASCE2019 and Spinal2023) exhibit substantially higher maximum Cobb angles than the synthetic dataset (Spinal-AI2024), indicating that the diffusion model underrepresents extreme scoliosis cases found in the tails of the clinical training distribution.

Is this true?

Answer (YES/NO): NO